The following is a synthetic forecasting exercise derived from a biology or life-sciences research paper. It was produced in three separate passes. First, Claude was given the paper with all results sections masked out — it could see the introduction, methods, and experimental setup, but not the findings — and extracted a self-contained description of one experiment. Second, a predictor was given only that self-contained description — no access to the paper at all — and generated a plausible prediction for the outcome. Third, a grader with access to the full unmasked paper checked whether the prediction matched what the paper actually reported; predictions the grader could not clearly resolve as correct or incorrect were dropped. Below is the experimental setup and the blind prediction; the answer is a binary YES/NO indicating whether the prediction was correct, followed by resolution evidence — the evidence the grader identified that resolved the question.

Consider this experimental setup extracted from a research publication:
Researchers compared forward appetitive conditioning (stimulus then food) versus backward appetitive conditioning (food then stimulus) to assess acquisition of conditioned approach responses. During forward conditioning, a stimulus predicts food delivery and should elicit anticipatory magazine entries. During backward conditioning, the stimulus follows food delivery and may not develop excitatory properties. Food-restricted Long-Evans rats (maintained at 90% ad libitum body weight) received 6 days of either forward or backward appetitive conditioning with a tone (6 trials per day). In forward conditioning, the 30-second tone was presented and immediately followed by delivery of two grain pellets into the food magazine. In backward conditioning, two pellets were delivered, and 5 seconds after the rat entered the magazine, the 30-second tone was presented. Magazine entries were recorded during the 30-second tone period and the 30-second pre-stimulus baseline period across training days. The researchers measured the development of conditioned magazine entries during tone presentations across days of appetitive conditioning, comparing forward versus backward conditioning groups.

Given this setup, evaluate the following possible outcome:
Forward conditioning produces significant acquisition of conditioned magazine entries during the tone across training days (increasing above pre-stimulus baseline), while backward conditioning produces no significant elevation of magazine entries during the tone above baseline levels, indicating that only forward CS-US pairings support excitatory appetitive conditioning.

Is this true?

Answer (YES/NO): NO